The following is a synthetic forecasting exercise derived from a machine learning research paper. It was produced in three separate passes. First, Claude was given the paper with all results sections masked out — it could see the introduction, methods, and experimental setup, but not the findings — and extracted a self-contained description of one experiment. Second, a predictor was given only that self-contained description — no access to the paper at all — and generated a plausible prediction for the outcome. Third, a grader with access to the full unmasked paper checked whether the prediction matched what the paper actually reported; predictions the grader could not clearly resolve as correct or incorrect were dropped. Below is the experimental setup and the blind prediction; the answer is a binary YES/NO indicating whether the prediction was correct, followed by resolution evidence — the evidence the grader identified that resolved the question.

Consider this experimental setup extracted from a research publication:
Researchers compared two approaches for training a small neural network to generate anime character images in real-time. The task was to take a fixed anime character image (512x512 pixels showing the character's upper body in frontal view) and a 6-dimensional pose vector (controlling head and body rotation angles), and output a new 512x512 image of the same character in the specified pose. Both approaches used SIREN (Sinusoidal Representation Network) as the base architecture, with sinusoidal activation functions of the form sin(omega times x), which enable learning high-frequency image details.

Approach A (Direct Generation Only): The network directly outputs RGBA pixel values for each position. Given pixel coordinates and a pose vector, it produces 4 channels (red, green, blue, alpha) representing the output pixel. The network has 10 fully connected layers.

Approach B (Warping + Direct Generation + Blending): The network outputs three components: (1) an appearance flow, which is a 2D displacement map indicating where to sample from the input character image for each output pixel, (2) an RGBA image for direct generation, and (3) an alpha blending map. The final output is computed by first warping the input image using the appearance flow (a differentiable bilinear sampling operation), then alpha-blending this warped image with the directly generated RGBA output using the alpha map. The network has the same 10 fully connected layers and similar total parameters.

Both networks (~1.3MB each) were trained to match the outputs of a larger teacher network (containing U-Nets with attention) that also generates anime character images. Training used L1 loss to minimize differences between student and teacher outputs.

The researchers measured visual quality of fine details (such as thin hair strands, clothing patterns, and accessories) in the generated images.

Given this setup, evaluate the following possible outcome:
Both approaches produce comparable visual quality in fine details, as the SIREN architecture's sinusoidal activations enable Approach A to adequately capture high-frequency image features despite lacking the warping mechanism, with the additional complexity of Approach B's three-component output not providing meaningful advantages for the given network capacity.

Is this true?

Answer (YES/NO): NO